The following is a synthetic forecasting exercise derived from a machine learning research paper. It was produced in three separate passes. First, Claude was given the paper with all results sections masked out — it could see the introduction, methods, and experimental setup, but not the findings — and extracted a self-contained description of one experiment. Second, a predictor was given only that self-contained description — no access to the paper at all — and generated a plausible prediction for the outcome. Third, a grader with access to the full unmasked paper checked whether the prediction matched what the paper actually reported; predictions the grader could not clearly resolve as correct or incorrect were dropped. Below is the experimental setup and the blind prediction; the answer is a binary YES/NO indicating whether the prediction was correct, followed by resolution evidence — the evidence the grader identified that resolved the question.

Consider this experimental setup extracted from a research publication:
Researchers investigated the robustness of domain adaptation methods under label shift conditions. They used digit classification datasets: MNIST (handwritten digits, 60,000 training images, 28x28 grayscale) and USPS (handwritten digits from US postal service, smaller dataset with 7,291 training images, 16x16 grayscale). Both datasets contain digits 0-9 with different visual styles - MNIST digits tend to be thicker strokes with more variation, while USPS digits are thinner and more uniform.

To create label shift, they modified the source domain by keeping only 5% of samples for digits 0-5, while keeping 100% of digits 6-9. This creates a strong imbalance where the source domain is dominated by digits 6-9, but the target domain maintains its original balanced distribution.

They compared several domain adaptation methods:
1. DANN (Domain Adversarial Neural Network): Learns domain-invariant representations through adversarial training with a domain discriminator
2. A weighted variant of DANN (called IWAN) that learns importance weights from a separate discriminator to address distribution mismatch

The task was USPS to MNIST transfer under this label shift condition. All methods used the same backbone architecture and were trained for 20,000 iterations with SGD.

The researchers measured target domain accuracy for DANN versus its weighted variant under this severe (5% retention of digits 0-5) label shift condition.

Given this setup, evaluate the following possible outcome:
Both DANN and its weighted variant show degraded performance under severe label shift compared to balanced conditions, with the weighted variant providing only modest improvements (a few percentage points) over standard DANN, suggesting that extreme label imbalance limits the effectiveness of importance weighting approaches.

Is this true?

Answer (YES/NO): NO